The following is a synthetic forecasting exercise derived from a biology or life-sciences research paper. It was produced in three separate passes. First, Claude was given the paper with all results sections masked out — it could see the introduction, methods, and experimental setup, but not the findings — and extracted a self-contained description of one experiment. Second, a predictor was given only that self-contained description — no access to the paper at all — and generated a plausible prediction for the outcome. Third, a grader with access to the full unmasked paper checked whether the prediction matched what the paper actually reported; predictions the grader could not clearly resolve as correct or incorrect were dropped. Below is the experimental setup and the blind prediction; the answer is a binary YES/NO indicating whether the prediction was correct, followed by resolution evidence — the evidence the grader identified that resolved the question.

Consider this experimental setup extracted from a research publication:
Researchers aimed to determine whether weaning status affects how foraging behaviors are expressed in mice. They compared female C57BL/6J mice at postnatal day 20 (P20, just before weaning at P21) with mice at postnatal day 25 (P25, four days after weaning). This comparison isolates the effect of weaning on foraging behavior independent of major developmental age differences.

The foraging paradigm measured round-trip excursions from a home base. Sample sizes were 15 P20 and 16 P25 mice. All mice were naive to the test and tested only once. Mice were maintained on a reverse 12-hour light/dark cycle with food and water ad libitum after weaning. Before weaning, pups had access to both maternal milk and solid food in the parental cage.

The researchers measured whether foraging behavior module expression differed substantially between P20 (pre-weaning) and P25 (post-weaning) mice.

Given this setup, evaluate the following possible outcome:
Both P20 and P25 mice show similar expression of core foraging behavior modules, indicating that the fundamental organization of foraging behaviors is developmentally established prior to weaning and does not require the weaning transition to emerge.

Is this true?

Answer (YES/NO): NO